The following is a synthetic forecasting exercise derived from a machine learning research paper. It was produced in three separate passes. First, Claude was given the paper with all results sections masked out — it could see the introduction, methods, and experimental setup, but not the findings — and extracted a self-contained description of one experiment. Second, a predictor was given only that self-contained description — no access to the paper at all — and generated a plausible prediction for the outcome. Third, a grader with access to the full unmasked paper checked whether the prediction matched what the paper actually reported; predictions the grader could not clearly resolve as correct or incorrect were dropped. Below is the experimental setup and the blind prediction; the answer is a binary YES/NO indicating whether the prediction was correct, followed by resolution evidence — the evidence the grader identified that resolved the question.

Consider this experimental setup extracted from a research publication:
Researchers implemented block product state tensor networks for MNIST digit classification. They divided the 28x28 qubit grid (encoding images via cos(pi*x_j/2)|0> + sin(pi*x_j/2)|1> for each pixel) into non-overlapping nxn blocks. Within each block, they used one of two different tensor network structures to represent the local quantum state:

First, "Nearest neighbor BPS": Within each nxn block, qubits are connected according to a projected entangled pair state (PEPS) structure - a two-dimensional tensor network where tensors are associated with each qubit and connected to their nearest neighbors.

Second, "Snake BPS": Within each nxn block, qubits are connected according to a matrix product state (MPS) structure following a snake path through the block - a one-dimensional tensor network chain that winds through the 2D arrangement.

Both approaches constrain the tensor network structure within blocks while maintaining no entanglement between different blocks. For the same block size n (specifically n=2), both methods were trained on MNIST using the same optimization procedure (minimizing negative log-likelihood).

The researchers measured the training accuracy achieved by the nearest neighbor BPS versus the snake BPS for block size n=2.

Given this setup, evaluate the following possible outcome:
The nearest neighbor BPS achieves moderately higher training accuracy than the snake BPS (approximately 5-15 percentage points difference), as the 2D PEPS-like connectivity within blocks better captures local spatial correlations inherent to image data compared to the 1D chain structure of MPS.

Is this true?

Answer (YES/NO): NO